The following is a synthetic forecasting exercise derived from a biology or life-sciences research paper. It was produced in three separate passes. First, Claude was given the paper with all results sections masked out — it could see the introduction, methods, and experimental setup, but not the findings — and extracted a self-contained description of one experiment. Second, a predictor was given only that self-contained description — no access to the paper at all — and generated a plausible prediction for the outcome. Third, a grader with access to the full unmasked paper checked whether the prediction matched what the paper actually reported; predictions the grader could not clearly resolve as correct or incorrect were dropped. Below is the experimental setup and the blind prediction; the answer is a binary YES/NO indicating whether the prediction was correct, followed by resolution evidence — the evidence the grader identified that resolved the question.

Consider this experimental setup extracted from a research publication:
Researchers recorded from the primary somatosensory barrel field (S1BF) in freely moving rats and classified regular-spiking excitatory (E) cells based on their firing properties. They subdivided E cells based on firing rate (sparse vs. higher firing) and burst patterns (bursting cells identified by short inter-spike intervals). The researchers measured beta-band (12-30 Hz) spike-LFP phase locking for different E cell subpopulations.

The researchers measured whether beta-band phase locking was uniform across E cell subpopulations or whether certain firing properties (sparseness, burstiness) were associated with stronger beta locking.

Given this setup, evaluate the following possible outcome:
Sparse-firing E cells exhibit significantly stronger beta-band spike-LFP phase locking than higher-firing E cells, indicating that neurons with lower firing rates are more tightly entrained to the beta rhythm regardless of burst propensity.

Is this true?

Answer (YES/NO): NO